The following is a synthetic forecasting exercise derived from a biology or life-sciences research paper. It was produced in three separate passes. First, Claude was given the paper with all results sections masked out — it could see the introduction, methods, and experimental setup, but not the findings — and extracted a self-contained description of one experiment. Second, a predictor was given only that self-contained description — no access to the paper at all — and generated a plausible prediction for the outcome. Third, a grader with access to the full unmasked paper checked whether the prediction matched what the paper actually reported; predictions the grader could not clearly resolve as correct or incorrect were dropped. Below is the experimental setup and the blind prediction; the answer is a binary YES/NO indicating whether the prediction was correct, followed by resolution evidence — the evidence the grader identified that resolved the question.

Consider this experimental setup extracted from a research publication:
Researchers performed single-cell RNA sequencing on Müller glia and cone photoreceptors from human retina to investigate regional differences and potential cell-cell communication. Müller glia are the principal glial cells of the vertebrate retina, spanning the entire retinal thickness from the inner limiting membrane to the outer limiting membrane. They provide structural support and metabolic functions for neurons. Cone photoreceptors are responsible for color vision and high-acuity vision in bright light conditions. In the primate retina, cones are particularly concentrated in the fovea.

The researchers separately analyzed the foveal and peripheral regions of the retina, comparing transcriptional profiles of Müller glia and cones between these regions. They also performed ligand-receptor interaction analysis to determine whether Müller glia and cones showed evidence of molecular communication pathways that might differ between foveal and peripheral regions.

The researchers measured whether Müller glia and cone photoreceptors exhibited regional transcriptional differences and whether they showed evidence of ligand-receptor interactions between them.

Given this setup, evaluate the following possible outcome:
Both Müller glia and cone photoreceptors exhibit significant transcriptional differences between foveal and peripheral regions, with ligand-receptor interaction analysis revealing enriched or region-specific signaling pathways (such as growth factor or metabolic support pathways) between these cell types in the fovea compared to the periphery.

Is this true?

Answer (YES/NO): NO